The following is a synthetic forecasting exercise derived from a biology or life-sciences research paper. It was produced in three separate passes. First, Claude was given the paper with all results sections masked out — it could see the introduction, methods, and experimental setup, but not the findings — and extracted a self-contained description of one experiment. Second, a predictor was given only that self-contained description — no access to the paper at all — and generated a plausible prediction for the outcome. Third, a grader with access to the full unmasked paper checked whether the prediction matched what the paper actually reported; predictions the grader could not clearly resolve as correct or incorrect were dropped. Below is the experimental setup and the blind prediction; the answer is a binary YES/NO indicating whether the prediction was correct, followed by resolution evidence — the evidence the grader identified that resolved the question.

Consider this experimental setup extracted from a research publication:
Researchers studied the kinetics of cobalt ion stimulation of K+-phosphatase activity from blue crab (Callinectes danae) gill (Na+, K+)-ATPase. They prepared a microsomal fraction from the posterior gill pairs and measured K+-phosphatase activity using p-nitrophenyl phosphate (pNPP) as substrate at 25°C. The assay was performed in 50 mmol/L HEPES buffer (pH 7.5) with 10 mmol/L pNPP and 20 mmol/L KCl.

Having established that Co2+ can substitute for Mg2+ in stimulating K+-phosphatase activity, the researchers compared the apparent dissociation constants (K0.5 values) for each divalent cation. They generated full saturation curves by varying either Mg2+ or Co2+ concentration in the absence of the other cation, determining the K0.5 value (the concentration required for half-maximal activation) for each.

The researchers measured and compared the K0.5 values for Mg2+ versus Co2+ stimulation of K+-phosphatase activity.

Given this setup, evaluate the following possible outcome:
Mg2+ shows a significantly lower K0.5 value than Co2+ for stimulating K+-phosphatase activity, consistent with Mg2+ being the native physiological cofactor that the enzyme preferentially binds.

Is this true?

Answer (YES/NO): NO